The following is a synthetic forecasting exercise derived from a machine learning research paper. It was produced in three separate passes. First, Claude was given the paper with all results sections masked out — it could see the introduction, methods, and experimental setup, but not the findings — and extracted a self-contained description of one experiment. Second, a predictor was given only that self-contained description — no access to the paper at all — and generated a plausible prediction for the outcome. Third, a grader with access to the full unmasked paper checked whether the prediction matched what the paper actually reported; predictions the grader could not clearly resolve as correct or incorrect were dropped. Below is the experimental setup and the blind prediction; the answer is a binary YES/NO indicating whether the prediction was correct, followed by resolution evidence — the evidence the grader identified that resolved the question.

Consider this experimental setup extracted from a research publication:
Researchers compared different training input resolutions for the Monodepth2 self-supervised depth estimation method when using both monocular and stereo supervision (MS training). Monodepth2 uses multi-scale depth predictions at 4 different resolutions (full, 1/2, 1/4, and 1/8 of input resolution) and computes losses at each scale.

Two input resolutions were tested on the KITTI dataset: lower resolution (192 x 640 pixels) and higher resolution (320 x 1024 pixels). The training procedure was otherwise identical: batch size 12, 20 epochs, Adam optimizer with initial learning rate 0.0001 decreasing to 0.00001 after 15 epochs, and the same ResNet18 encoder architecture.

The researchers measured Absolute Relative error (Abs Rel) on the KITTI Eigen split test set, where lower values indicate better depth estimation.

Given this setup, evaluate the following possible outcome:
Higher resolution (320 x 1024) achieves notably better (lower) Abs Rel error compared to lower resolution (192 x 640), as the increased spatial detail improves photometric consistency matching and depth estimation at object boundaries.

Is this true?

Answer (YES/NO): NO